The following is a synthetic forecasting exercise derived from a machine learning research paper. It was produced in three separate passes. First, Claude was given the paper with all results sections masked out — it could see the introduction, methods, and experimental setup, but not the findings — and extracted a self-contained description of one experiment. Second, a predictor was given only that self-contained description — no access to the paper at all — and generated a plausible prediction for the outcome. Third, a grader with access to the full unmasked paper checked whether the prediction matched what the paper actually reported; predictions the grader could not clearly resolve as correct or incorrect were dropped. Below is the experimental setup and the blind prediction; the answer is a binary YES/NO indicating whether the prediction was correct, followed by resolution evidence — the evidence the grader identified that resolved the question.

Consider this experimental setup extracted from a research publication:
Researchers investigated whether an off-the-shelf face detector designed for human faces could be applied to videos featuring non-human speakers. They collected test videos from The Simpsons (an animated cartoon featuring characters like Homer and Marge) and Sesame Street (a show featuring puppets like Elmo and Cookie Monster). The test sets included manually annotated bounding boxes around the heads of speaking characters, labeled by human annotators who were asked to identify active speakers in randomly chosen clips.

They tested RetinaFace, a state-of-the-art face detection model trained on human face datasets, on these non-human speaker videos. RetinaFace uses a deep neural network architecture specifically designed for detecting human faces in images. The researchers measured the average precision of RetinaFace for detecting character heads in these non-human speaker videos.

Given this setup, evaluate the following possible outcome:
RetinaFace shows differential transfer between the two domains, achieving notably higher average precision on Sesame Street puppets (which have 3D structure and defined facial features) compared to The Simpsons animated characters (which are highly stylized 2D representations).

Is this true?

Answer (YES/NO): NO